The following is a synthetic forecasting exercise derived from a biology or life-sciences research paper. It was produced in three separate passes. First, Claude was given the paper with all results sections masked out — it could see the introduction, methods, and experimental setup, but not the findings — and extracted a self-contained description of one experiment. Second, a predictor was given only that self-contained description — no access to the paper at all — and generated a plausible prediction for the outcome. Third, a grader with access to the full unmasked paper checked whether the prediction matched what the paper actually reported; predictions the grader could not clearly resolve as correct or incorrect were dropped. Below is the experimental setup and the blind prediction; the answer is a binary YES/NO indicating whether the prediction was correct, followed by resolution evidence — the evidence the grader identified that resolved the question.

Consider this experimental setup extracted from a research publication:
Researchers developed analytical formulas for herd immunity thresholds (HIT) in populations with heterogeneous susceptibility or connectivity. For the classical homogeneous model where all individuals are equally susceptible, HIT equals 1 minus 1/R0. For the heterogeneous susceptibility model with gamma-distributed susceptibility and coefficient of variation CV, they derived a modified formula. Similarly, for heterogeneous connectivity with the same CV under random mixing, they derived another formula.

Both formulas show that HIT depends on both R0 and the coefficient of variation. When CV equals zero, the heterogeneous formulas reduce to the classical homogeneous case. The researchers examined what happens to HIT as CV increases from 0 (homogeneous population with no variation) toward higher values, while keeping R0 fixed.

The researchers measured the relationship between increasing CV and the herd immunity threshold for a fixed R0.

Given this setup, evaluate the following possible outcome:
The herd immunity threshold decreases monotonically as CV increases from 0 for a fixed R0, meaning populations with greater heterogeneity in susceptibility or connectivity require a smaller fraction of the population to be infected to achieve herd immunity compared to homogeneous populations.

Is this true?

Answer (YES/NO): YES